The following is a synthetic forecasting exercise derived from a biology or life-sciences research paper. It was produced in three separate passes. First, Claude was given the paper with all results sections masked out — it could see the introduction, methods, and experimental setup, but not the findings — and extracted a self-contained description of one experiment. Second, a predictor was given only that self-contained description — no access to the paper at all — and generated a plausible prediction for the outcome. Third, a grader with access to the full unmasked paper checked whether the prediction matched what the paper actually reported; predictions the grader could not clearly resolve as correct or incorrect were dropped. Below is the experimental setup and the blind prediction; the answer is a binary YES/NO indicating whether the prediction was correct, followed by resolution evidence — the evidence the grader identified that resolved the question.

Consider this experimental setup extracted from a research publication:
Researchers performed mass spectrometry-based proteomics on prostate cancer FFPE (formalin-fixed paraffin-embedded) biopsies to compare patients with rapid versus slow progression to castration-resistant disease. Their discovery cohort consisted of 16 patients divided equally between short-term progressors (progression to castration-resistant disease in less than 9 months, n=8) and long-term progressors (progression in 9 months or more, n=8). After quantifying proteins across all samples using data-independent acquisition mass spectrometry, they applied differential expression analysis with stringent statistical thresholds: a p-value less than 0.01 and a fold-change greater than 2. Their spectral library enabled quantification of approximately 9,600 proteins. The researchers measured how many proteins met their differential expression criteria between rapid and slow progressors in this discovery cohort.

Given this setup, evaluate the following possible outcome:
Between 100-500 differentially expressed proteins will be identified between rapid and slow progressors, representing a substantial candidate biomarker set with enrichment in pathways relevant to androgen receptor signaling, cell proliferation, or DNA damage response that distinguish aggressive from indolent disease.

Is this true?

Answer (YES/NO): NO